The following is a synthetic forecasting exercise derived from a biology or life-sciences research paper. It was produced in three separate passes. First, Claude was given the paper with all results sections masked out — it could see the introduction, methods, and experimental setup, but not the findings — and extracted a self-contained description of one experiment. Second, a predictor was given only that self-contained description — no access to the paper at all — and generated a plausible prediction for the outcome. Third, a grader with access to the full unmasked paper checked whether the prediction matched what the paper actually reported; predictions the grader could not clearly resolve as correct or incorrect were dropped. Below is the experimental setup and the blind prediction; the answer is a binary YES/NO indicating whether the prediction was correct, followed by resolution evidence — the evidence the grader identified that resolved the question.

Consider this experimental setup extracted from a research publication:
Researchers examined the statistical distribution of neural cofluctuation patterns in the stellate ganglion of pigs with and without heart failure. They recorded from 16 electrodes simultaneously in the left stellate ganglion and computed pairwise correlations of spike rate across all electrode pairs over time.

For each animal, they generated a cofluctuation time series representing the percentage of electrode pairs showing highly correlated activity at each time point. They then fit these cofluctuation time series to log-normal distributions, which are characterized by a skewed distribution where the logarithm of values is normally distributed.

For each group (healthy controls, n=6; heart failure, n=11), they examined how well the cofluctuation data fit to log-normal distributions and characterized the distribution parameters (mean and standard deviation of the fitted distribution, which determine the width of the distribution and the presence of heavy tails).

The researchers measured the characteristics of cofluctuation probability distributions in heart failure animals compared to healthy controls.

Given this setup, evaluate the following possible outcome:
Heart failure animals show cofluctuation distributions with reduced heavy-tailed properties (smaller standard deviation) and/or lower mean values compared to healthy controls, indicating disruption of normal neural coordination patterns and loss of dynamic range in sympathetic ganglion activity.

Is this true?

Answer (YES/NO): NO